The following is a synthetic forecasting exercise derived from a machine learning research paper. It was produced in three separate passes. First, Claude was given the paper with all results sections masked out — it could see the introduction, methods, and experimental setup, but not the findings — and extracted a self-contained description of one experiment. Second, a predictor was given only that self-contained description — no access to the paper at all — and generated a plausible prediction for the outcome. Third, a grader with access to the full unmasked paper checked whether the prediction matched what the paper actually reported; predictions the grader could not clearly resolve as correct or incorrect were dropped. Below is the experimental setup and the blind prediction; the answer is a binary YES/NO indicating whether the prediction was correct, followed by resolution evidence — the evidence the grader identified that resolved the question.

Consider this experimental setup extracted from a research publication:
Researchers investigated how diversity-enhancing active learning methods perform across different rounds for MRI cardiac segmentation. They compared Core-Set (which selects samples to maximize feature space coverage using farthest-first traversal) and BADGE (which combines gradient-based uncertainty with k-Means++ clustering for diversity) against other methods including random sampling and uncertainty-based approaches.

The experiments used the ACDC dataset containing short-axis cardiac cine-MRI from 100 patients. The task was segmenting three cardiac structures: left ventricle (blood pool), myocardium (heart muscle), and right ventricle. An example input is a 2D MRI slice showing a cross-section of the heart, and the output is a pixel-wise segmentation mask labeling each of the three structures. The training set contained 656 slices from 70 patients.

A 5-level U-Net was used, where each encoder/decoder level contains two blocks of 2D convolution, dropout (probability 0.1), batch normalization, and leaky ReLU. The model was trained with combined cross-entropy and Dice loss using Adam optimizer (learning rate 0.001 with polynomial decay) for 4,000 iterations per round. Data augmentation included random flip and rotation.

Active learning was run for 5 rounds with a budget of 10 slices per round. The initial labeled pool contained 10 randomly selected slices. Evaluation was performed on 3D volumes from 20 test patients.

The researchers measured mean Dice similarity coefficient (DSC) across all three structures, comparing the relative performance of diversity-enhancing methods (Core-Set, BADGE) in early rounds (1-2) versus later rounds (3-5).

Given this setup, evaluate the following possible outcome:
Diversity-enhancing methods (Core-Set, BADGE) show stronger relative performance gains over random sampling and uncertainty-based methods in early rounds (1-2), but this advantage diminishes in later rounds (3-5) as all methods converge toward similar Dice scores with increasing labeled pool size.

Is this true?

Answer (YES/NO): YES